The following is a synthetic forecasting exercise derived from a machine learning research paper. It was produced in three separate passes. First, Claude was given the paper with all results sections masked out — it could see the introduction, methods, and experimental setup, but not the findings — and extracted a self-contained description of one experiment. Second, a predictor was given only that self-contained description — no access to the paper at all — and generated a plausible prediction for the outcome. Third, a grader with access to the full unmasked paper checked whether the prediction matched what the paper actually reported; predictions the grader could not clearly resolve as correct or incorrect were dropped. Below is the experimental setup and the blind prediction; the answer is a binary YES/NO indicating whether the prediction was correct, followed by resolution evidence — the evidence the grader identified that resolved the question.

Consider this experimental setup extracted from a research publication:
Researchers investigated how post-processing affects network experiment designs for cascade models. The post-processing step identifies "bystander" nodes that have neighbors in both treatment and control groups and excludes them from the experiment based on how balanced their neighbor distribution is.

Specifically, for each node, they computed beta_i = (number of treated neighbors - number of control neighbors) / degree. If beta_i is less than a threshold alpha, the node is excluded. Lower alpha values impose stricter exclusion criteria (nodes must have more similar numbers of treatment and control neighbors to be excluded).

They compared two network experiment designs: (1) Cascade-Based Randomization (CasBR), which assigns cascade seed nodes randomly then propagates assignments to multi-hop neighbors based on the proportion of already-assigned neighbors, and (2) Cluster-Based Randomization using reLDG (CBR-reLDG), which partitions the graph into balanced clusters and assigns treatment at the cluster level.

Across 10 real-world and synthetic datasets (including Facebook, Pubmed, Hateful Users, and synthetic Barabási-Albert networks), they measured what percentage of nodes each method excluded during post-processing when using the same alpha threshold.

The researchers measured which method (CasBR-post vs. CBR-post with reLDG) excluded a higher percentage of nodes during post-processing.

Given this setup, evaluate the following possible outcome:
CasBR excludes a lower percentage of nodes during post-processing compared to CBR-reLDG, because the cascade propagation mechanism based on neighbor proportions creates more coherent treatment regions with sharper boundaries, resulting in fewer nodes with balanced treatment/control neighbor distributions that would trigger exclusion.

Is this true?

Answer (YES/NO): YES